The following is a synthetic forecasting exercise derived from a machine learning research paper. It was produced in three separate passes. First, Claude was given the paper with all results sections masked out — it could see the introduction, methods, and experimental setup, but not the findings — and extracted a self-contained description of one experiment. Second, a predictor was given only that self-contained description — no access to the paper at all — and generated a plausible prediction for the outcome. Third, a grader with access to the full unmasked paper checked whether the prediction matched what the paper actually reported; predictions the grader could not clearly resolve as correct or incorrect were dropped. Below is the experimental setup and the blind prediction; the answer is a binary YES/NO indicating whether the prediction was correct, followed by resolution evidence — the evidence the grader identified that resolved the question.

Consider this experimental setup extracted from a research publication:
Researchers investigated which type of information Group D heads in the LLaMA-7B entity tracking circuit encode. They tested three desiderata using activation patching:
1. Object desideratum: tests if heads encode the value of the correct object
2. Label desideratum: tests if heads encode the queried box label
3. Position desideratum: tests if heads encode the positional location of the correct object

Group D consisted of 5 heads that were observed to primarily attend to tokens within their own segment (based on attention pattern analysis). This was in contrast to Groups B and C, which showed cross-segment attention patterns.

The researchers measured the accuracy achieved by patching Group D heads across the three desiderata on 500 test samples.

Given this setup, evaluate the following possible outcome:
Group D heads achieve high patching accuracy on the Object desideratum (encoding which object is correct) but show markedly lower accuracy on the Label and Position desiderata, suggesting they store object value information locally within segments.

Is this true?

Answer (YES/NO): NO